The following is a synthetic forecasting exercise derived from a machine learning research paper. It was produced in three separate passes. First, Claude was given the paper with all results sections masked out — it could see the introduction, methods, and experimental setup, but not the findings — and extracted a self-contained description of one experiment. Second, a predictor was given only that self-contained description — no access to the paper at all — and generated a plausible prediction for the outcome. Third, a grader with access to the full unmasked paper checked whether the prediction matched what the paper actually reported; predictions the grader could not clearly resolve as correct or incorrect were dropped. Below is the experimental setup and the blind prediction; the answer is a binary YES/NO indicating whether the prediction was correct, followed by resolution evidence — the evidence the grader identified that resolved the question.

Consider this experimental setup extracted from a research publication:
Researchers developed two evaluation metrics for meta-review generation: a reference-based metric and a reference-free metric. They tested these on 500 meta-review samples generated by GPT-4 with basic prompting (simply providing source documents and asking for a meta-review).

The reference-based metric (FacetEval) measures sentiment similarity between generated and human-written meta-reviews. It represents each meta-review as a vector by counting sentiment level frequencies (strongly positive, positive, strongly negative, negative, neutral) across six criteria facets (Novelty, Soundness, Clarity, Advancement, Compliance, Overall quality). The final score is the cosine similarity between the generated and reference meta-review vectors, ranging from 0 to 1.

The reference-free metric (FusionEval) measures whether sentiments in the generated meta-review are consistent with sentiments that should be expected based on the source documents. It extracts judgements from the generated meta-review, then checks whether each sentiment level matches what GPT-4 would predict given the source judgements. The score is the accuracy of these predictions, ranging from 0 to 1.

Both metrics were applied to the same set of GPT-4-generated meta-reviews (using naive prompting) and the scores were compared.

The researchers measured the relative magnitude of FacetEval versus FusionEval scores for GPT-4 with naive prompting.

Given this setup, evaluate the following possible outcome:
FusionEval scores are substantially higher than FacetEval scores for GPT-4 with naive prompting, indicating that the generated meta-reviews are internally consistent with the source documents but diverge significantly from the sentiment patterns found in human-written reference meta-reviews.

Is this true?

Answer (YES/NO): YES